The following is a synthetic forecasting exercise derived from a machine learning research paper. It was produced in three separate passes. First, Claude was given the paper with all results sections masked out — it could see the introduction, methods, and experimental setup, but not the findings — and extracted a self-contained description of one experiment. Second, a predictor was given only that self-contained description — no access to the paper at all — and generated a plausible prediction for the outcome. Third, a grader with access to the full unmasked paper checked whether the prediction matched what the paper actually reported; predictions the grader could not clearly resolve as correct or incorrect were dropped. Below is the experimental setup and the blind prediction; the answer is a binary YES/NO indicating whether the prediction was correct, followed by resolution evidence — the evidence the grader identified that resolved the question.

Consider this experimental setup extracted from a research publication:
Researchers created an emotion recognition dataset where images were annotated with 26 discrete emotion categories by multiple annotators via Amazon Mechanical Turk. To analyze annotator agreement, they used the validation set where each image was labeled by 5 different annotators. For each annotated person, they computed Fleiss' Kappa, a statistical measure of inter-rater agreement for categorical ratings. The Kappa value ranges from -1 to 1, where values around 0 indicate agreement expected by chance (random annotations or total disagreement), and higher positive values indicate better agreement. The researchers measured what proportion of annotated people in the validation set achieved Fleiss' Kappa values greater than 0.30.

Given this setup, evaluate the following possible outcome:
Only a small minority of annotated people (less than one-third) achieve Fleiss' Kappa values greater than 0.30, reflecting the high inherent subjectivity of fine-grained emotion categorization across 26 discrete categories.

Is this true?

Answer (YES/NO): NO